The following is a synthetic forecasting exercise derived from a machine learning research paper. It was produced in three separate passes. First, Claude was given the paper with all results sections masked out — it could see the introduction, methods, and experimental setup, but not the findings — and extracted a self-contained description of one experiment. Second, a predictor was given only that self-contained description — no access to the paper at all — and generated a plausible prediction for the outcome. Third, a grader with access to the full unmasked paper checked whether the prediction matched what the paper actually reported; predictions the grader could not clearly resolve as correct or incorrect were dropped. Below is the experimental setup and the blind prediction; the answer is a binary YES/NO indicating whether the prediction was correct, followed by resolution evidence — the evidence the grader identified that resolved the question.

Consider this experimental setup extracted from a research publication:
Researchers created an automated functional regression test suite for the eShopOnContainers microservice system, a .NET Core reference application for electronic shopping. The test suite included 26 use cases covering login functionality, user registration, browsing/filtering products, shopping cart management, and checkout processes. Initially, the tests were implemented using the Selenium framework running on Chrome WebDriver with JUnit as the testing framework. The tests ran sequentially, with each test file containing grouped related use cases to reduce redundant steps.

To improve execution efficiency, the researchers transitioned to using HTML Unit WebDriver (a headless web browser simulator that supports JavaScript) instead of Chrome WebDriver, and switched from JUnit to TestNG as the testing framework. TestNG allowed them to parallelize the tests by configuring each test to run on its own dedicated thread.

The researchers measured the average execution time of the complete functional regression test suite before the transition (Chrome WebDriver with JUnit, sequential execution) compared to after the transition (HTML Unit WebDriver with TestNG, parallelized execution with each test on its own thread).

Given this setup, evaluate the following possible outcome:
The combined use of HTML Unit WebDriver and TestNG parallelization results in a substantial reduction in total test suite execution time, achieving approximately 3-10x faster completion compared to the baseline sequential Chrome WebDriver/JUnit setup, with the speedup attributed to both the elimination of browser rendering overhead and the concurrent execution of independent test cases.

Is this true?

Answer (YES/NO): YES